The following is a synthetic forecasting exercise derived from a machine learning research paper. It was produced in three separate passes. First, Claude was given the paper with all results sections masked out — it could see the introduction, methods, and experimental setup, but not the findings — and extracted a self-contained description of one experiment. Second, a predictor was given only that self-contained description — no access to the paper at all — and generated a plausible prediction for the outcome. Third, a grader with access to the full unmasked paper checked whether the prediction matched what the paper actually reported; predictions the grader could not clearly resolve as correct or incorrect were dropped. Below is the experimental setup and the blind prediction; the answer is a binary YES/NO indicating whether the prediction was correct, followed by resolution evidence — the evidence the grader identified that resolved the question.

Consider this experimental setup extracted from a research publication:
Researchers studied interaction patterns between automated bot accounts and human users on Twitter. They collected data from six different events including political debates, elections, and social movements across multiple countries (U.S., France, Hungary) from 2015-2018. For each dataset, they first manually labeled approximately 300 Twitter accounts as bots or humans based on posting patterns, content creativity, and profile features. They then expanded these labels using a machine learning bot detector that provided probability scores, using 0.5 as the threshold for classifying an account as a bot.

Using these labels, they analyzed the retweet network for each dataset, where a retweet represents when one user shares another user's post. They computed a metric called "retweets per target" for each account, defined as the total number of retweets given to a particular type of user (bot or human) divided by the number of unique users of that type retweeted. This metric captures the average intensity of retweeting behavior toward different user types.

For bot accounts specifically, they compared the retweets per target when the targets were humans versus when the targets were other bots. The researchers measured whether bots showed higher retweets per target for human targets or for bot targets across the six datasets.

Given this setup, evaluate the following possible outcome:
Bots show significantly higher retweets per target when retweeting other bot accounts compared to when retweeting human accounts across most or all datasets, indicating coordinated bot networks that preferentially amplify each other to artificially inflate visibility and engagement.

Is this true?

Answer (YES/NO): NO